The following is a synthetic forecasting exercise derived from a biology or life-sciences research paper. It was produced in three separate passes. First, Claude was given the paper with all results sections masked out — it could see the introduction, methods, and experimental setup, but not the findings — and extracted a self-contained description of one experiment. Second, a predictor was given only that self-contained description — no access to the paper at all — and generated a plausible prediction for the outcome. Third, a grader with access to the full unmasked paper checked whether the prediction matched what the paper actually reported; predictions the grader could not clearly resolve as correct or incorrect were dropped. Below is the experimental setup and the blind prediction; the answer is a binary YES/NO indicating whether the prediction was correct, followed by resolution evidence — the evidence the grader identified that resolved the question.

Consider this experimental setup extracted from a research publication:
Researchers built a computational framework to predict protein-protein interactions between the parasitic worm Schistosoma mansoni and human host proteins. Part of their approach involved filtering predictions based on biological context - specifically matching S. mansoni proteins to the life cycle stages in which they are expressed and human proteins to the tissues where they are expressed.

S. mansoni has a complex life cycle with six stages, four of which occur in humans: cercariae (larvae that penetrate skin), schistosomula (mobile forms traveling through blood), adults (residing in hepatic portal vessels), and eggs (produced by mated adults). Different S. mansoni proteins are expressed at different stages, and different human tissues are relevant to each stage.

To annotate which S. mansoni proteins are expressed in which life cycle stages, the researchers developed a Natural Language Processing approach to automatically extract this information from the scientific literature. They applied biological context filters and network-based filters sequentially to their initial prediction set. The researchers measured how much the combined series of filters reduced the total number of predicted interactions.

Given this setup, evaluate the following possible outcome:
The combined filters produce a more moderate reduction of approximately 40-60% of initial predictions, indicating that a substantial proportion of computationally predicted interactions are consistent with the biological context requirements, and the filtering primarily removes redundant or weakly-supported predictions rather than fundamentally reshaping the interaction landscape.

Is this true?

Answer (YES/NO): NO